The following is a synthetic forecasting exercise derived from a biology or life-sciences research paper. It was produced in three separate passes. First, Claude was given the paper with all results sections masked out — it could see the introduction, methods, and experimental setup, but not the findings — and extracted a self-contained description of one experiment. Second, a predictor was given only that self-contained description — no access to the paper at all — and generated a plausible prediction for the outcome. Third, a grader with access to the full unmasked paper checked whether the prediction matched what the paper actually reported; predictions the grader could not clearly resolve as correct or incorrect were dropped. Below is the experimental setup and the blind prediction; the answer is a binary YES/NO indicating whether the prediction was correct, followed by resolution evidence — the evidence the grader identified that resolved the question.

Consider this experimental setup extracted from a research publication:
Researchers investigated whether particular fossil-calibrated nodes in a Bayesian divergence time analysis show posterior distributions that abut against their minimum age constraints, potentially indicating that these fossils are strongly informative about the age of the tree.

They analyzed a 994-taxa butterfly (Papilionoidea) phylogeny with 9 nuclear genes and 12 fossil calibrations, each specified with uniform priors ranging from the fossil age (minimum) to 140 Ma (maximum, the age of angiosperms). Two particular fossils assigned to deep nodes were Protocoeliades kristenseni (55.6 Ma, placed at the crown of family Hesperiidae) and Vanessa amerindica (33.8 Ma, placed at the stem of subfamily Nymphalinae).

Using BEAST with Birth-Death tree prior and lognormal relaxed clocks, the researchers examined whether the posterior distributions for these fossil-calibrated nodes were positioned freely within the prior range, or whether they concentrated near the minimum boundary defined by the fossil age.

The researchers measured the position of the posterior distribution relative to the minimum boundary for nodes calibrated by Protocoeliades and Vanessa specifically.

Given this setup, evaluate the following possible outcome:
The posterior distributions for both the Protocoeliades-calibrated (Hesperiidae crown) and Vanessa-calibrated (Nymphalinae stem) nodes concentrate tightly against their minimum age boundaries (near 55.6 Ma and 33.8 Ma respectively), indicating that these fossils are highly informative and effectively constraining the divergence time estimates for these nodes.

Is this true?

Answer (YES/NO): YES